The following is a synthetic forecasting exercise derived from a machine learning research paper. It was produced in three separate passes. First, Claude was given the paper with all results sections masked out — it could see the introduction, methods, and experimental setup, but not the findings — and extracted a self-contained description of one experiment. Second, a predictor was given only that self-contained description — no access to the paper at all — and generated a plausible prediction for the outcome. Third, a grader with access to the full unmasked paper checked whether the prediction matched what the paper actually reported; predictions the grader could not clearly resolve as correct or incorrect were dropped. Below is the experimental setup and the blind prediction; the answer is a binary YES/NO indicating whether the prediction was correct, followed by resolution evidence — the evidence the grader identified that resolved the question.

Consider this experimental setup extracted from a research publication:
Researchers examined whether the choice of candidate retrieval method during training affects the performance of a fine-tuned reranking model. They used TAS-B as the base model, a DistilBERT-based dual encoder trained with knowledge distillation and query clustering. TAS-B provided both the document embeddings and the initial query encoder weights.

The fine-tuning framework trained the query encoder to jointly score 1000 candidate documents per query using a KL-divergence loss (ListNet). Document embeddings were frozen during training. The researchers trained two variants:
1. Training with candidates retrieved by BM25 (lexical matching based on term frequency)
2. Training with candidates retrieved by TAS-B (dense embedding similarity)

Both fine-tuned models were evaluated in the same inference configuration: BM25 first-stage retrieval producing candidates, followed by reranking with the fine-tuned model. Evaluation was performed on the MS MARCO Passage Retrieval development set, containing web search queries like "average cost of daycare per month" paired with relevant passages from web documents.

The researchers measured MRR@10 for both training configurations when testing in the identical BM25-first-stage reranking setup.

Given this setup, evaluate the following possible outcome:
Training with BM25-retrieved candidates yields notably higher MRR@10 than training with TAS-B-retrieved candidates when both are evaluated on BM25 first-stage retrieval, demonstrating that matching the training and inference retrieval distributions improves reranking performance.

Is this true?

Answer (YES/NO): NO